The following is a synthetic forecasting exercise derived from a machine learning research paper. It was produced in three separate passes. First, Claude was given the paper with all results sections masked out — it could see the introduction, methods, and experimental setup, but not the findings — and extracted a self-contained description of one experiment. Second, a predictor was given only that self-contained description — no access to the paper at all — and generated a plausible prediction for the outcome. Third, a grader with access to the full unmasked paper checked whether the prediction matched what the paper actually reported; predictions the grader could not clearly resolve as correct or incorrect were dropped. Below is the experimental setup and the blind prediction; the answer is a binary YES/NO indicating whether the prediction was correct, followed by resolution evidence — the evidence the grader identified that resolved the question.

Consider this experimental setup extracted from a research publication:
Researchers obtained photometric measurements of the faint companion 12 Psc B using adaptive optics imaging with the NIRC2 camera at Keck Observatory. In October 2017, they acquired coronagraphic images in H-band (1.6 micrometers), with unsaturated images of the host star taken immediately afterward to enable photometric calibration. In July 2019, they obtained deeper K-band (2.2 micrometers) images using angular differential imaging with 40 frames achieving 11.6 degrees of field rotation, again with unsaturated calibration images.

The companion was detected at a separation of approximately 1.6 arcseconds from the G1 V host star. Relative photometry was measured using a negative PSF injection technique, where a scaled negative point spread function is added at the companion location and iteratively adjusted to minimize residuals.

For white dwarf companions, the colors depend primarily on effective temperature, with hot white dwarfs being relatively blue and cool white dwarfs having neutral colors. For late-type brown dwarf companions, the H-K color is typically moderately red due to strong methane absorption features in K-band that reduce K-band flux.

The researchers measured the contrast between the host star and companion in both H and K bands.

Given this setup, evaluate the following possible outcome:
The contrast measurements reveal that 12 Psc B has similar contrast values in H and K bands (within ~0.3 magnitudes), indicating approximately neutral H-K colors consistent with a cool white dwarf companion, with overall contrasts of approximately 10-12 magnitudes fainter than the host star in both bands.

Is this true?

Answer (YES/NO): YES